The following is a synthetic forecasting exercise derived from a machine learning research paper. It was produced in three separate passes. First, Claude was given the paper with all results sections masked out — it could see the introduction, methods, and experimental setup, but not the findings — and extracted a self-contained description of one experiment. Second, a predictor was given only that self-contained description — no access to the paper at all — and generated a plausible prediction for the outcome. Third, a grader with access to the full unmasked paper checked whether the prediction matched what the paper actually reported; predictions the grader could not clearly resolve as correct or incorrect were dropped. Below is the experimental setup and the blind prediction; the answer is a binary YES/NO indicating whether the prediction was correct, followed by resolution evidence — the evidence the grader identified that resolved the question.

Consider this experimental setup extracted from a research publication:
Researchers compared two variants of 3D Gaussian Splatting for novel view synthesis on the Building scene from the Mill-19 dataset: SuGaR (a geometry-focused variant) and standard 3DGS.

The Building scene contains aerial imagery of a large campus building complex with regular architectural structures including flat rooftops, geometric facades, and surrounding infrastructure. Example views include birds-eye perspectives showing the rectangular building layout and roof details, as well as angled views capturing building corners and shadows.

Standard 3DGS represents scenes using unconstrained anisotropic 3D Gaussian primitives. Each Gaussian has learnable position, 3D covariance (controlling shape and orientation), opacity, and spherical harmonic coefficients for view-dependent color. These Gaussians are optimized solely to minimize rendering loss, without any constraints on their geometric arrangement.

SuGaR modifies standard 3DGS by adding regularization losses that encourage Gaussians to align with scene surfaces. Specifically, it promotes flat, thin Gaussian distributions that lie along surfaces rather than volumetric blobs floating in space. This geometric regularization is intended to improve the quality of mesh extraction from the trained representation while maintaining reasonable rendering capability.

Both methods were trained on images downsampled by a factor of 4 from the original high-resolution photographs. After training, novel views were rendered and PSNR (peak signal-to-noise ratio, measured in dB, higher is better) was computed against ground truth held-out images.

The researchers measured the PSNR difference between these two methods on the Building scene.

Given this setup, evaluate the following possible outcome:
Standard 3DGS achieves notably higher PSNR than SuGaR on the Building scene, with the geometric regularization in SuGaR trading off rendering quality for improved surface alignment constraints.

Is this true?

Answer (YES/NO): YES